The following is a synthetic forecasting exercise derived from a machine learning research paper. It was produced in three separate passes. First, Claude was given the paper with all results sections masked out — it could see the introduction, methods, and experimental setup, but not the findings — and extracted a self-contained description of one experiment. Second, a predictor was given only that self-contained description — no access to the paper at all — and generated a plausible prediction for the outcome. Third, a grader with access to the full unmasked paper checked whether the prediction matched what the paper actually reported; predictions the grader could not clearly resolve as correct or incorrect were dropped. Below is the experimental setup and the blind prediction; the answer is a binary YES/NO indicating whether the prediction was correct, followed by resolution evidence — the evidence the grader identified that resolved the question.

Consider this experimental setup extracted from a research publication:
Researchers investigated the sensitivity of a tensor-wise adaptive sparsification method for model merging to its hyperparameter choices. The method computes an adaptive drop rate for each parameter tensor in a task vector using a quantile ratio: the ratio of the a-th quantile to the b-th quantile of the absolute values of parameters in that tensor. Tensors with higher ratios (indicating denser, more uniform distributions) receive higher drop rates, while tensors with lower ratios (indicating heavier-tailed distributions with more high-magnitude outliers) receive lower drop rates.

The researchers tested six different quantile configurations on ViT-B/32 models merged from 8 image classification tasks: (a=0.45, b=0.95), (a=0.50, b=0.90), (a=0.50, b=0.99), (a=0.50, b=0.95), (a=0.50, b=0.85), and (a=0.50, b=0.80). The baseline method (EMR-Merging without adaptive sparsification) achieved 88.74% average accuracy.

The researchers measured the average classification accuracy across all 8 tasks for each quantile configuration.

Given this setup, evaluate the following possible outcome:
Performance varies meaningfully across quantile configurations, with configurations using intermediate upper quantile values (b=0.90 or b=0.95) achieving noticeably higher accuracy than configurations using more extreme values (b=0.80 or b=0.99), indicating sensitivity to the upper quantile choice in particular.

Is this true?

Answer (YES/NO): NO